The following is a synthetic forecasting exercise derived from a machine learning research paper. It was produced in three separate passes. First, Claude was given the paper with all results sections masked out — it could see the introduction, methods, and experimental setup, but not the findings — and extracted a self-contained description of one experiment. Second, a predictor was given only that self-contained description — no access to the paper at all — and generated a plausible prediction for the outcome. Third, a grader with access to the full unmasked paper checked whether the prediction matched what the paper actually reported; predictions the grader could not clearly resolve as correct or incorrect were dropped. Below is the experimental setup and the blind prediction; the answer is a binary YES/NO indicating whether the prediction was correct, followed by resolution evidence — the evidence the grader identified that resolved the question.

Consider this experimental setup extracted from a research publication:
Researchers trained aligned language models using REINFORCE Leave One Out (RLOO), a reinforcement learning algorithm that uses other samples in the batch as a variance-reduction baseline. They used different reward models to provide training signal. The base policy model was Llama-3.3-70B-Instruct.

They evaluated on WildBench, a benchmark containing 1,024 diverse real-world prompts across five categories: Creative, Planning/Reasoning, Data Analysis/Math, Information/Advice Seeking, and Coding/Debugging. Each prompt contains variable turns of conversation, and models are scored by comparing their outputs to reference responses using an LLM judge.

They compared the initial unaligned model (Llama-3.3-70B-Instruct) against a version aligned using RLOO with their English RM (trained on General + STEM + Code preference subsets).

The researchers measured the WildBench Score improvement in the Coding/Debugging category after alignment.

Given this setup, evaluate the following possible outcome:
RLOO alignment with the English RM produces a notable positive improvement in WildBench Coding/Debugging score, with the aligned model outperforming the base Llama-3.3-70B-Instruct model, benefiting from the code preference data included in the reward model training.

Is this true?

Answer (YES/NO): YES